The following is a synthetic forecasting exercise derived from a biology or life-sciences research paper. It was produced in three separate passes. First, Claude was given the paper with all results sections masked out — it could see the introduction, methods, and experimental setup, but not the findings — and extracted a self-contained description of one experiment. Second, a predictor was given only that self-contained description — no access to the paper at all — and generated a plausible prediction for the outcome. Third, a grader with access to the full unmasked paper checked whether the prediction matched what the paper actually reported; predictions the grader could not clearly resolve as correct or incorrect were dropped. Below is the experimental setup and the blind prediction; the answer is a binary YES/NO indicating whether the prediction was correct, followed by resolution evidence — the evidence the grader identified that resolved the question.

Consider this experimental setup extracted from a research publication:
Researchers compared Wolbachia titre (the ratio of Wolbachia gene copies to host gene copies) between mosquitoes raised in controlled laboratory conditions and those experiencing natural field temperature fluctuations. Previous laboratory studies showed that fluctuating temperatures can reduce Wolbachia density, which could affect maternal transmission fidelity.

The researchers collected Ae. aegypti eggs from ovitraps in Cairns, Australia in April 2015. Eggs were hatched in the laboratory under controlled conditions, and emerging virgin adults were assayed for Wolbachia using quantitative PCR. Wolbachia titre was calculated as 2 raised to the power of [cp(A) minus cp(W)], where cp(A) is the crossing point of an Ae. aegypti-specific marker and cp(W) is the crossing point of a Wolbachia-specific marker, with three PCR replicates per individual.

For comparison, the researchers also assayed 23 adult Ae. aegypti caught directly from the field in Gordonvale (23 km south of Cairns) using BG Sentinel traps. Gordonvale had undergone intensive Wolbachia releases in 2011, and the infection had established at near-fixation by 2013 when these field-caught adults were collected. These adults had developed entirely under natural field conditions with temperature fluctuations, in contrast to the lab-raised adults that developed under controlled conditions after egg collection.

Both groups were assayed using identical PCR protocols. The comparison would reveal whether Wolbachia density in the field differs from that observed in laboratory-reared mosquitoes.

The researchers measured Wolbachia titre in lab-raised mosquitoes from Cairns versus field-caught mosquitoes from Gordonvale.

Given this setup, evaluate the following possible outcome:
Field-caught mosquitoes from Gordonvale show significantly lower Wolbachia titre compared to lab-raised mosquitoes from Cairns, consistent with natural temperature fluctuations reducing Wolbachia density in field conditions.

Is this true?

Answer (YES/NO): NO